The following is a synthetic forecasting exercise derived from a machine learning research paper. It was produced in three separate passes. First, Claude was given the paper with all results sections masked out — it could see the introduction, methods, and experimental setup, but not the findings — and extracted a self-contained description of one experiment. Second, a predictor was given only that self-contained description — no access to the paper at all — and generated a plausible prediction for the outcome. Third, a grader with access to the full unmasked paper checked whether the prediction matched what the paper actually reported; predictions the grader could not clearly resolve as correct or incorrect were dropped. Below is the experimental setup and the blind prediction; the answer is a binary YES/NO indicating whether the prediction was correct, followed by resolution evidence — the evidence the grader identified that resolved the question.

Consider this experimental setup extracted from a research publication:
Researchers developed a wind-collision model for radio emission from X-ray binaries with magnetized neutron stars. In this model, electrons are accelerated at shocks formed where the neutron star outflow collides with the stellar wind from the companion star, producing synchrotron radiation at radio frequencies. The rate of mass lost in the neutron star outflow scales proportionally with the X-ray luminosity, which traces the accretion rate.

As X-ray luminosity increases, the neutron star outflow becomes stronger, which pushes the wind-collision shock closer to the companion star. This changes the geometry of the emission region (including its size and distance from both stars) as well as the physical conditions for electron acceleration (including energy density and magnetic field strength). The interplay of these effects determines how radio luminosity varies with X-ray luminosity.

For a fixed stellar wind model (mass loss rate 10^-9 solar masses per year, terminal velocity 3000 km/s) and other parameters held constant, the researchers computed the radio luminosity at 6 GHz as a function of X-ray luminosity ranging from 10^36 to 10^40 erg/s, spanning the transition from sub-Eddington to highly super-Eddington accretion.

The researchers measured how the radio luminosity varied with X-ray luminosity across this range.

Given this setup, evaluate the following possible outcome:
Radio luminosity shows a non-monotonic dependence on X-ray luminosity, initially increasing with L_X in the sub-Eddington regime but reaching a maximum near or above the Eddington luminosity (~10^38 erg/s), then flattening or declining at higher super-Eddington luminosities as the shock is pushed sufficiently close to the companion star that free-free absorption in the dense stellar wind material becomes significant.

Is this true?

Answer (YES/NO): NO